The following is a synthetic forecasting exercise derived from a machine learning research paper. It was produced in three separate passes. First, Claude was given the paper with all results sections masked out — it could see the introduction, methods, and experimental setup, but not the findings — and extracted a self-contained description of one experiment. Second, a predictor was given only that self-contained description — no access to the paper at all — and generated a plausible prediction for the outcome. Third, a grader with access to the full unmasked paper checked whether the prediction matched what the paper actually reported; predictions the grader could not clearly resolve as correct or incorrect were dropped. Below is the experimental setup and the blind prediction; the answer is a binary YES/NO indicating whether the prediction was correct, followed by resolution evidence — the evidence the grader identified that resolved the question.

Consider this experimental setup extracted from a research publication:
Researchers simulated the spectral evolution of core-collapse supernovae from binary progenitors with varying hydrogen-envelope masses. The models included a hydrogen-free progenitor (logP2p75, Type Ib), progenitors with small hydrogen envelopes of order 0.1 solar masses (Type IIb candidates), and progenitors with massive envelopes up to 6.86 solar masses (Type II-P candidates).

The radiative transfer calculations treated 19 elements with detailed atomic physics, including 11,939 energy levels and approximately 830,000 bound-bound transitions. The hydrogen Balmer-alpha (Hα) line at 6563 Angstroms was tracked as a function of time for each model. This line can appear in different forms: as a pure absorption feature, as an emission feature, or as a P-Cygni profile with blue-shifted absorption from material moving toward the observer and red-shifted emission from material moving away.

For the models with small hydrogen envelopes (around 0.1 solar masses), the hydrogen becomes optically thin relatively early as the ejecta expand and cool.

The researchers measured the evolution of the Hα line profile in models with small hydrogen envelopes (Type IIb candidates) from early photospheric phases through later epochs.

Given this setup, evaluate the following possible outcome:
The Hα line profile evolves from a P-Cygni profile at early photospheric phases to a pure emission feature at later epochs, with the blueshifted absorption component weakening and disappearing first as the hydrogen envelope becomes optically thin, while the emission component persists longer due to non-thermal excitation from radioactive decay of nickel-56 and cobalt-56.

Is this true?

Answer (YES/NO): NO